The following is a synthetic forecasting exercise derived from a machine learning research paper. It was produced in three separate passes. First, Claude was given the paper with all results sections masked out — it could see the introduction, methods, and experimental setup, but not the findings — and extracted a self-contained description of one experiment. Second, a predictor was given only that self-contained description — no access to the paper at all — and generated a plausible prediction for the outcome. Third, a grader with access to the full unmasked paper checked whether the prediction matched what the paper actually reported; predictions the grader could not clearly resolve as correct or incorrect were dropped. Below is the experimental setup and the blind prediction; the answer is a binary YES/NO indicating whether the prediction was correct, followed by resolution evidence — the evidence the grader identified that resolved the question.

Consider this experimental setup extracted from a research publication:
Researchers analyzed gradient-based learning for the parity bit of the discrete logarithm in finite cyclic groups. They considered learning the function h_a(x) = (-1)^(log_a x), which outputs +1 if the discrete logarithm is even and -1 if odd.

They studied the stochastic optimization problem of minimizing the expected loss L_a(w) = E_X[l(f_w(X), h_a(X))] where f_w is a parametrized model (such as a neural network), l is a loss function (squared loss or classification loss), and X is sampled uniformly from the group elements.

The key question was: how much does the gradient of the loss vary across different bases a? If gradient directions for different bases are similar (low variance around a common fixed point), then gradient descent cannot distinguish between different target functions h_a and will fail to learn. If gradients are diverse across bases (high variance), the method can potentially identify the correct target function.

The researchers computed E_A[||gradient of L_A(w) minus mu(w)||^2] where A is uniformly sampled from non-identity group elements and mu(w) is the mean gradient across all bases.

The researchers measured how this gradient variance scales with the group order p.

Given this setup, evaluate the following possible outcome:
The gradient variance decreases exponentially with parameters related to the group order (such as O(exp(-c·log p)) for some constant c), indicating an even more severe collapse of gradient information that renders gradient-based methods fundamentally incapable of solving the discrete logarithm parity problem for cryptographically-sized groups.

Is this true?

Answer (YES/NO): NO